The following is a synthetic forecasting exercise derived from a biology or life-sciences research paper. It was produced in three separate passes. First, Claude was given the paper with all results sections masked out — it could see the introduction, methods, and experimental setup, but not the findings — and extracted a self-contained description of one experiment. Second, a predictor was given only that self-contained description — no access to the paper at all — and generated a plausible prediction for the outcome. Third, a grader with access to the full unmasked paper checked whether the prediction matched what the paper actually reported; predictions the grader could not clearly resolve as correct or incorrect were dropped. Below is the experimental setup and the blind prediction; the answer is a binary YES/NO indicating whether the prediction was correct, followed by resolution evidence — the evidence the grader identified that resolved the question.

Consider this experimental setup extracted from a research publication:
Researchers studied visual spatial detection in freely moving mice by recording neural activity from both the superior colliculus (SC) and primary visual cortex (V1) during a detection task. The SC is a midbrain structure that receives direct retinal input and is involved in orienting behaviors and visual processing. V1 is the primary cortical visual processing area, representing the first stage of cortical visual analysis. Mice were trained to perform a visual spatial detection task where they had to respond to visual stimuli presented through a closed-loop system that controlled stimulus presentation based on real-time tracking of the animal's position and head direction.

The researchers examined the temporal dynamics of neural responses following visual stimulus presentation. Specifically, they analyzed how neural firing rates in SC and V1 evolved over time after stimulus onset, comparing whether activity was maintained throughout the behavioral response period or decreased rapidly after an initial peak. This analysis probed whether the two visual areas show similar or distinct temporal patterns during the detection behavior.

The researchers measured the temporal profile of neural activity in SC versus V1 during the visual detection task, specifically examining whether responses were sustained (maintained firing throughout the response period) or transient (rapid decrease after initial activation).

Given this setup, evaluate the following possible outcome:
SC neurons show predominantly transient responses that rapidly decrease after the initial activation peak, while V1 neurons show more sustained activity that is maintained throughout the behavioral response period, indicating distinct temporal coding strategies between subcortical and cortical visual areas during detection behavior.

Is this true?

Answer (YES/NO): NO